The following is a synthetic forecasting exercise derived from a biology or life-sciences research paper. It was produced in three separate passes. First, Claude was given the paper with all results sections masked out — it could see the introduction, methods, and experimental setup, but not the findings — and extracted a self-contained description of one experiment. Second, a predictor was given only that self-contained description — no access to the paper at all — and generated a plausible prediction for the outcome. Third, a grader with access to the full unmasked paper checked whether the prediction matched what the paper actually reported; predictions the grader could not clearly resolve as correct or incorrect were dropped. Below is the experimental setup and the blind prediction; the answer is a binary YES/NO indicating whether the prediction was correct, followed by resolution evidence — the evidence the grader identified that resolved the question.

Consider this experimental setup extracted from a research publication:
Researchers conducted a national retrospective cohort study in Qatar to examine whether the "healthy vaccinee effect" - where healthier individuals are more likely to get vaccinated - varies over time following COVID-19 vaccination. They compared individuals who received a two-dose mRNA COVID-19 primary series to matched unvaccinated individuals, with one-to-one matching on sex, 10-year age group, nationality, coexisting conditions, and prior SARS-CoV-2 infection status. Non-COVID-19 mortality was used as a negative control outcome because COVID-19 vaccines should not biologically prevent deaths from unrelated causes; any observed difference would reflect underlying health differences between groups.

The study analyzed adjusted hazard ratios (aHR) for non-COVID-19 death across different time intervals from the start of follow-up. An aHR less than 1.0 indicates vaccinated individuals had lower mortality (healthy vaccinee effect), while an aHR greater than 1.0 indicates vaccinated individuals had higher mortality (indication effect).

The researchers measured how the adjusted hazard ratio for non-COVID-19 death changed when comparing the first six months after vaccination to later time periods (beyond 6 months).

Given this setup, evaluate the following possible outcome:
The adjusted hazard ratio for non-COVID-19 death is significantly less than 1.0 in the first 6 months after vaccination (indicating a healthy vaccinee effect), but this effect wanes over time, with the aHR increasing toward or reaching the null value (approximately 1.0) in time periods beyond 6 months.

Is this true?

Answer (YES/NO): NO